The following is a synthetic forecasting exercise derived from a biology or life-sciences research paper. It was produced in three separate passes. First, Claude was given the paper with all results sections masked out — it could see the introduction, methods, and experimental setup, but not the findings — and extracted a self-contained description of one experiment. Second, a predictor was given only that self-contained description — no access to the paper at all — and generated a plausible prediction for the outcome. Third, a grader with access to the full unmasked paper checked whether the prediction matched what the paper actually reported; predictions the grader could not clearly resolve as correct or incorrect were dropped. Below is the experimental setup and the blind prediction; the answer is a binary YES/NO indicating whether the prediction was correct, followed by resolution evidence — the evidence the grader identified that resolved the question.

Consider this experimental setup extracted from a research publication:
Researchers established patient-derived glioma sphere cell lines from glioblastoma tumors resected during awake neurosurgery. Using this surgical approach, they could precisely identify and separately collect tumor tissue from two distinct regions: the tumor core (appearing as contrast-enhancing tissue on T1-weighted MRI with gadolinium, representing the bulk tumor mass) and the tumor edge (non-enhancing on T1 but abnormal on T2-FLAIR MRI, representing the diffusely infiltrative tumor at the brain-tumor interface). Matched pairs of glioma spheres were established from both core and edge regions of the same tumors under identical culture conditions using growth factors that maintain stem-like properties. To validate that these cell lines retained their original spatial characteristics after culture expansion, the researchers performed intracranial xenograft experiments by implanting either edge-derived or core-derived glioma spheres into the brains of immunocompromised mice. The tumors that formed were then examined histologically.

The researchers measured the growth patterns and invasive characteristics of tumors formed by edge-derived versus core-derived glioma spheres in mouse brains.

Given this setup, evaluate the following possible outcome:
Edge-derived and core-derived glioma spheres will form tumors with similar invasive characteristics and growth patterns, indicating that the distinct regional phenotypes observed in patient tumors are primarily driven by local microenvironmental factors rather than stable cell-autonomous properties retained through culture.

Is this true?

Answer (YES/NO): NO